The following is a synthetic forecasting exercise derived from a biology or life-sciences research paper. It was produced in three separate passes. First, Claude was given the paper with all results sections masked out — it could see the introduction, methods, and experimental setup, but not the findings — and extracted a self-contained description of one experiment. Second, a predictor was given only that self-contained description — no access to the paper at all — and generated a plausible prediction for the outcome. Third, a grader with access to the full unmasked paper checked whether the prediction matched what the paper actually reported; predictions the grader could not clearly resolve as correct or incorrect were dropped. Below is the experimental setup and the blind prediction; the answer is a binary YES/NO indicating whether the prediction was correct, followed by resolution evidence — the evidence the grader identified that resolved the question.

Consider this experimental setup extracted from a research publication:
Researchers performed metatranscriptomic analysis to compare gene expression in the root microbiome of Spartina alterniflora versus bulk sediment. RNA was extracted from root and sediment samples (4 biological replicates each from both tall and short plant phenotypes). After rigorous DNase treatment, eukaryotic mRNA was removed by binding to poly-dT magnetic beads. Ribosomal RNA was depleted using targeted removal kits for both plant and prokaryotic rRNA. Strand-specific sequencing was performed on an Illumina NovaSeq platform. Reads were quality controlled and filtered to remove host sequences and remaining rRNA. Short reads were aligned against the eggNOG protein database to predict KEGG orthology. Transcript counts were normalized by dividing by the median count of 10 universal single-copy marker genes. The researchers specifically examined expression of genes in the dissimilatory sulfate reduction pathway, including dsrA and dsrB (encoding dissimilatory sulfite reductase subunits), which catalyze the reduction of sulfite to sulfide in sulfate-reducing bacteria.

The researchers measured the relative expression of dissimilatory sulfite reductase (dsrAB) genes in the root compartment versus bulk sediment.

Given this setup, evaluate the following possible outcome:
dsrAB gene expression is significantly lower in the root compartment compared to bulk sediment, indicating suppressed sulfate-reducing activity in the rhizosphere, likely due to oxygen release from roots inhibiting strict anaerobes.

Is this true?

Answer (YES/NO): NO